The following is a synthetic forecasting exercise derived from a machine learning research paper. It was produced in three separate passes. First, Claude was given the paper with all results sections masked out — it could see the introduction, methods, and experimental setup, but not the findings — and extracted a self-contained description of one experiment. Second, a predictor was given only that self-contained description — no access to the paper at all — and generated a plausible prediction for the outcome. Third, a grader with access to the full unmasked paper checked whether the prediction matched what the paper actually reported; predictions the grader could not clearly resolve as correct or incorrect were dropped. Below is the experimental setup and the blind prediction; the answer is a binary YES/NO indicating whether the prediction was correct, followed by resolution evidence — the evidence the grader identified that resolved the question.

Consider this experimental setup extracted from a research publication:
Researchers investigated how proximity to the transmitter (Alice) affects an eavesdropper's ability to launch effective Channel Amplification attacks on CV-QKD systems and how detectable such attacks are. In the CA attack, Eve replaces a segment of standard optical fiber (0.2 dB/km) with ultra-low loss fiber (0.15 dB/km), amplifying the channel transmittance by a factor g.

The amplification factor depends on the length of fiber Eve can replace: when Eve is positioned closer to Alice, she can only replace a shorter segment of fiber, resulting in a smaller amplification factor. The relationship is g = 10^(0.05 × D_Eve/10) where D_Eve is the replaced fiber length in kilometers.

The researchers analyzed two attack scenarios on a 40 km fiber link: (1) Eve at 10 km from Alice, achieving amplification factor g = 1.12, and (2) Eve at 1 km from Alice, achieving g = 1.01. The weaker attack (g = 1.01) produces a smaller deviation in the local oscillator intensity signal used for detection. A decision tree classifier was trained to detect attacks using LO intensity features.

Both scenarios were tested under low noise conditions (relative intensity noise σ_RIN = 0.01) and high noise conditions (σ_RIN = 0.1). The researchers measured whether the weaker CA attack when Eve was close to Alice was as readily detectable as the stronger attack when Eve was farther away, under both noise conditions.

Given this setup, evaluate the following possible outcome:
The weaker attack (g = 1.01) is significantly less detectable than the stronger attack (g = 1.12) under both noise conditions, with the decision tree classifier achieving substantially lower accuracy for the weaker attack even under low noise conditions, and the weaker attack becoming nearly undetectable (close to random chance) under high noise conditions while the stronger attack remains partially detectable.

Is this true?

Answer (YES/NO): NO